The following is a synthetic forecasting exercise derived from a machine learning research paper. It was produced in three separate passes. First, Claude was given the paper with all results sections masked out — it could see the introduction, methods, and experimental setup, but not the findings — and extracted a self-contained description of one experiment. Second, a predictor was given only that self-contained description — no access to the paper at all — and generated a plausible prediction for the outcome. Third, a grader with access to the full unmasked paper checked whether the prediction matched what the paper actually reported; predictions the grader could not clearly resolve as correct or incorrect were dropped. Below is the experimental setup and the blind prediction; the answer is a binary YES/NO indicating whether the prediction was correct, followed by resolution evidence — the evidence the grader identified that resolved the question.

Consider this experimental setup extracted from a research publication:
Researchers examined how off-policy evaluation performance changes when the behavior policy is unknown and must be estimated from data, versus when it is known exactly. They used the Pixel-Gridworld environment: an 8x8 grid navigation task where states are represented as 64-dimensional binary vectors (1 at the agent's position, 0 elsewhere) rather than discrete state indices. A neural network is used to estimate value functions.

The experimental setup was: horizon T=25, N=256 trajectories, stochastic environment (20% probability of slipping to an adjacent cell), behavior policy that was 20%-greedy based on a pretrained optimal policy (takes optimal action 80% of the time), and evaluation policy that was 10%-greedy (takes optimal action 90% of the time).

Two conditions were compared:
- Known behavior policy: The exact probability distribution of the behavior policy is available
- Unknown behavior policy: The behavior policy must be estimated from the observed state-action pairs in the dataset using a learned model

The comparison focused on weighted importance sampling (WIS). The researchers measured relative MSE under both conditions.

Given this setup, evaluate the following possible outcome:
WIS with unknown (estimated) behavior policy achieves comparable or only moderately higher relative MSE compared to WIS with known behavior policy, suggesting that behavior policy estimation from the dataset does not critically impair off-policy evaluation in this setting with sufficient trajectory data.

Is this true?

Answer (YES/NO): NO